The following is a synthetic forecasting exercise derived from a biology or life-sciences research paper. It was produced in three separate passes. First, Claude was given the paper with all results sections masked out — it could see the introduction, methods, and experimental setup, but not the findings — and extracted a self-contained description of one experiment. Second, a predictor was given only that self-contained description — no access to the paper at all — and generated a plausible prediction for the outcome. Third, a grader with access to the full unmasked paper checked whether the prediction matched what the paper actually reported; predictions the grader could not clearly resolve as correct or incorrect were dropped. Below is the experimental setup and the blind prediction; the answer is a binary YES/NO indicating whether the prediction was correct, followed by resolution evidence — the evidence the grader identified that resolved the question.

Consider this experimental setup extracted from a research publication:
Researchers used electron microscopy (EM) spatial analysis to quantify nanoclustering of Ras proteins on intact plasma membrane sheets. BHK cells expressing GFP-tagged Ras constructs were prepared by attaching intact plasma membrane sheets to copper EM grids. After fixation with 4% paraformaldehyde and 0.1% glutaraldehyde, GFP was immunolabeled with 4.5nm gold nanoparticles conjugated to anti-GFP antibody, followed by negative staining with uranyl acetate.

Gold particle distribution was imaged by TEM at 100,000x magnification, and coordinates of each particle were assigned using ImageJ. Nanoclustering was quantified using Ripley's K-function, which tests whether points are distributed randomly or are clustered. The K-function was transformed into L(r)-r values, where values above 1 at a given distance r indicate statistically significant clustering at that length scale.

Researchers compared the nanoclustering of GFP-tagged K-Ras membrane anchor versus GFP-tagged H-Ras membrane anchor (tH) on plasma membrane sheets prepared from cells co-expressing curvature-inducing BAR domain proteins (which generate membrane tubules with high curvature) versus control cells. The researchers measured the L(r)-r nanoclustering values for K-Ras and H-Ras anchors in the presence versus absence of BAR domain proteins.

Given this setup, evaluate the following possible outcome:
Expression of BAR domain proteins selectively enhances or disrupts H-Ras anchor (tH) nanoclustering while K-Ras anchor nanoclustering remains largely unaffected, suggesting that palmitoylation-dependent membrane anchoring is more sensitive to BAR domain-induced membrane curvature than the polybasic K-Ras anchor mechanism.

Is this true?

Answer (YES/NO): NO